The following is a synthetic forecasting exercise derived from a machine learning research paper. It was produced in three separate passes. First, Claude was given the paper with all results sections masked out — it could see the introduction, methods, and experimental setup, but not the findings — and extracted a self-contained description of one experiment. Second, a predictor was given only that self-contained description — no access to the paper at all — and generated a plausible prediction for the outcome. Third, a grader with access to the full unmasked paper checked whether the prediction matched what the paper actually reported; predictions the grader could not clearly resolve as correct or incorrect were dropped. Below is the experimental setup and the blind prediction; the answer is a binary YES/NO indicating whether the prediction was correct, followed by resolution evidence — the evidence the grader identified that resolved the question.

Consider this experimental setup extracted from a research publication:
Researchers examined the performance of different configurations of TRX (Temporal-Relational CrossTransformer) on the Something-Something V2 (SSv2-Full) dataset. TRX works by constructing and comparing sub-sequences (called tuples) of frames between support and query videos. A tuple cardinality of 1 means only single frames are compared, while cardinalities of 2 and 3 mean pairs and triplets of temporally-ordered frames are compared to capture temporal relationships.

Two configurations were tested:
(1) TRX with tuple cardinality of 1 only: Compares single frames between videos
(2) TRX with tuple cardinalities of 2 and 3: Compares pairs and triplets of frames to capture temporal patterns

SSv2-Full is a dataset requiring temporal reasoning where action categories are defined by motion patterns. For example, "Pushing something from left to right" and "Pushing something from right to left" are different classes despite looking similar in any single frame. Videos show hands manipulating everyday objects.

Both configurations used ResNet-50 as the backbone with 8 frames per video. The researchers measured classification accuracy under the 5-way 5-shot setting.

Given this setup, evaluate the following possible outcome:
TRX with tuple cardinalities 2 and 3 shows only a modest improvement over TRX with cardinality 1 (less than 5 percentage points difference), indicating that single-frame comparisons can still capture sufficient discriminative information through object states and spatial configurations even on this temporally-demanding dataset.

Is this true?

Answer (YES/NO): YES